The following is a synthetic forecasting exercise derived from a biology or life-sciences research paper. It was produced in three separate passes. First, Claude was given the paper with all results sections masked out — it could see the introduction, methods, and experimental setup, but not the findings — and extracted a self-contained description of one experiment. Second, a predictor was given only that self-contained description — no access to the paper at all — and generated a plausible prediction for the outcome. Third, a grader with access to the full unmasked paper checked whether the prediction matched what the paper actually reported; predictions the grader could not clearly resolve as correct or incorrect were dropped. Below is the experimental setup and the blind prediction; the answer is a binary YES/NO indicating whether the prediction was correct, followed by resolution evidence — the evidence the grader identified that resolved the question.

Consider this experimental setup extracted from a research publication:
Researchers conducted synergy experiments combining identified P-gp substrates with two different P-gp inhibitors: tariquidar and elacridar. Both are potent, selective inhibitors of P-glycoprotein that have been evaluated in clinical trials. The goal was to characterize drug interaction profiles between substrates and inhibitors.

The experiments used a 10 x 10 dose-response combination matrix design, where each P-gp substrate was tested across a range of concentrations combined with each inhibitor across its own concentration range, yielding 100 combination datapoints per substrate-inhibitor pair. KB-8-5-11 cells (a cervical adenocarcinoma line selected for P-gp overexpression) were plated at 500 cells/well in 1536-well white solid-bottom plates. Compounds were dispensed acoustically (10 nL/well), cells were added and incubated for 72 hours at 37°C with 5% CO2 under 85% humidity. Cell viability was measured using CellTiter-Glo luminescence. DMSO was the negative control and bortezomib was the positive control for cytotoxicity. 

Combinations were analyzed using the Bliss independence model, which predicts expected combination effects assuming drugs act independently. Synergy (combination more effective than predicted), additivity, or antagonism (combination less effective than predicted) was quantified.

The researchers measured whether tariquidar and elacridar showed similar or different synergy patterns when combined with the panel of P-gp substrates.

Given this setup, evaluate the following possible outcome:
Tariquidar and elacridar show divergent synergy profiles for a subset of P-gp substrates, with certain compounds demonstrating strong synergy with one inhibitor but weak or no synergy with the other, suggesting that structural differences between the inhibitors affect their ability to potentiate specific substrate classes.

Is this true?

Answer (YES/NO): NO